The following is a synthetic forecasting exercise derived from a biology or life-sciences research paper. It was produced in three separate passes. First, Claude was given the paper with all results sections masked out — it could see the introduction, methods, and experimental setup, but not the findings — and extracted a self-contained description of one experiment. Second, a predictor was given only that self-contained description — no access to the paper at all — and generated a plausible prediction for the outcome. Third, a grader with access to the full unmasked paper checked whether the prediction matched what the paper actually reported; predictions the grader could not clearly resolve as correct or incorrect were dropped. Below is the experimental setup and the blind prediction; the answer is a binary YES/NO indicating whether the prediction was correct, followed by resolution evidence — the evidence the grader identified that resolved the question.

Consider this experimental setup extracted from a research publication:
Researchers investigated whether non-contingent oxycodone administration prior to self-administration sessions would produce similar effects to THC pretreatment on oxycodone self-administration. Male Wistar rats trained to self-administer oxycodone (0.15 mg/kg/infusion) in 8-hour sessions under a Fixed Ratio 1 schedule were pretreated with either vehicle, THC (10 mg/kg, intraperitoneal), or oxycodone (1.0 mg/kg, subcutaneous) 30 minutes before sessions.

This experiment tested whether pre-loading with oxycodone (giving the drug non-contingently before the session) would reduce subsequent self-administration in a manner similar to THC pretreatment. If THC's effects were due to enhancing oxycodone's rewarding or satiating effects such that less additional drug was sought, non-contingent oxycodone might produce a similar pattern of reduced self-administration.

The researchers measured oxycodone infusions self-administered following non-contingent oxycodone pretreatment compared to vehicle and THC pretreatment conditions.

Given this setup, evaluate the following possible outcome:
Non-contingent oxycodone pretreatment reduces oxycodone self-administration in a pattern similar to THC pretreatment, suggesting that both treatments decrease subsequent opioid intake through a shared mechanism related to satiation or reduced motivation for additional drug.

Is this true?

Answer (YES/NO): NO